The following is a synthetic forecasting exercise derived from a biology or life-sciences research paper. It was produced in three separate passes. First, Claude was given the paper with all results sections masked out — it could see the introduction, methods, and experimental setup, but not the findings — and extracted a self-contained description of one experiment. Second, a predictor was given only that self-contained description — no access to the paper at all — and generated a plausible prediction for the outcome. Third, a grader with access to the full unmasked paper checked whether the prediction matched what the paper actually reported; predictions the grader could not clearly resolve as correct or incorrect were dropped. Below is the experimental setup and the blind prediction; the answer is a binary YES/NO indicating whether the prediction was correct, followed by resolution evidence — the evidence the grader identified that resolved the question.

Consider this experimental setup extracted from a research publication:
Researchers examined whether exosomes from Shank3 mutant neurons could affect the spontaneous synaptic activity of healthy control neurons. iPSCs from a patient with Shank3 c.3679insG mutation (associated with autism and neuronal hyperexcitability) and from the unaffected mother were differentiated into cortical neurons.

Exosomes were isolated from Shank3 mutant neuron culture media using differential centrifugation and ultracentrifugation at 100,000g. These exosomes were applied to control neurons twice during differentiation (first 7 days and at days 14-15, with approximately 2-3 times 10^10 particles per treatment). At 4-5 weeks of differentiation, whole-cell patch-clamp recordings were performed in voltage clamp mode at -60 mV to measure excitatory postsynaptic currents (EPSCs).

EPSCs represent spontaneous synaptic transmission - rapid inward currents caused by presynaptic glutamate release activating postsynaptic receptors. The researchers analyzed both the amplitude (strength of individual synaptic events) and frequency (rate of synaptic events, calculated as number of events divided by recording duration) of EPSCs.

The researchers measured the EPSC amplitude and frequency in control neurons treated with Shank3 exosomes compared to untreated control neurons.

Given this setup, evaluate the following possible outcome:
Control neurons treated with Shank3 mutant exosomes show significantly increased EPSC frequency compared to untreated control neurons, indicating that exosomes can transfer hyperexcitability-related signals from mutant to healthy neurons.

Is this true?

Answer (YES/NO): NO